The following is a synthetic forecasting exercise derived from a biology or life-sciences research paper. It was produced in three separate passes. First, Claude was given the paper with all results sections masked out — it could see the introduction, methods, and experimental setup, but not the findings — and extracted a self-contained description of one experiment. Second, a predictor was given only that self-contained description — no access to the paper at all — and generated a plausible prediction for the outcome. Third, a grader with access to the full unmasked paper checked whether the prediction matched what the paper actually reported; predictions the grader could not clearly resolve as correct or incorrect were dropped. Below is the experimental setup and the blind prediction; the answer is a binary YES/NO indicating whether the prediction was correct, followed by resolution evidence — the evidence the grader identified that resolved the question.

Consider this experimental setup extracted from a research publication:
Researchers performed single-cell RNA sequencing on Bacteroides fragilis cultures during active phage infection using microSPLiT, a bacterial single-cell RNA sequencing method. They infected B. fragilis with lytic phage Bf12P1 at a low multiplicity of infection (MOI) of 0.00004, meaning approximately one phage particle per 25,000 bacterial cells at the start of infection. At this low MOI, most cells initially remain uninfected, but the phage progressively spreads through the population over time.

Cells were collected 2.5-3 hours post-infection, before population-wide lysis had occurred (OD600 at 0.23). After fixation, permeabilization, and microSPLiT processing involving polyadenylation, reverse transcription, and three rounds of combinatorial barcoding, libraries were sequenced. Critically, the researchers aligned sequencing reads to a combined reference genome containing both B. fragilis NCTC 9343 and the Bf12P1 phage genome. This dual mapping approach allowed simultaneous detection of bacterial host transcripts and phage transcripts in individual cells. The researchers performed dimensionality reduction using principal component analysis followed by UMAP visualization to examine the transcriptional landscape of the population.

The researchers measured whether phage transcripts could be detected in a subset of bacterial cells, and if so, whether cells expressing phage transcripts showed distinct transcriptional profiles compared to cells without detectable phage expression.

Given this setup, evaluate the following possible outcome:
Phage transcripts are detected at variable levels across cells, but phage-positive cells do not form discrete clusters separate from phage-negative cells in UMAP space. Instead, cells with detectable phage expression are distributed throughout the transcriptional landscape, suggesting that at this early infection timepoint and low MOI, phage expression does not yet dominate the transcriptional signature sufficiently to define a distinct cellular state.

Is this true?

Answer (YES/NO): NO